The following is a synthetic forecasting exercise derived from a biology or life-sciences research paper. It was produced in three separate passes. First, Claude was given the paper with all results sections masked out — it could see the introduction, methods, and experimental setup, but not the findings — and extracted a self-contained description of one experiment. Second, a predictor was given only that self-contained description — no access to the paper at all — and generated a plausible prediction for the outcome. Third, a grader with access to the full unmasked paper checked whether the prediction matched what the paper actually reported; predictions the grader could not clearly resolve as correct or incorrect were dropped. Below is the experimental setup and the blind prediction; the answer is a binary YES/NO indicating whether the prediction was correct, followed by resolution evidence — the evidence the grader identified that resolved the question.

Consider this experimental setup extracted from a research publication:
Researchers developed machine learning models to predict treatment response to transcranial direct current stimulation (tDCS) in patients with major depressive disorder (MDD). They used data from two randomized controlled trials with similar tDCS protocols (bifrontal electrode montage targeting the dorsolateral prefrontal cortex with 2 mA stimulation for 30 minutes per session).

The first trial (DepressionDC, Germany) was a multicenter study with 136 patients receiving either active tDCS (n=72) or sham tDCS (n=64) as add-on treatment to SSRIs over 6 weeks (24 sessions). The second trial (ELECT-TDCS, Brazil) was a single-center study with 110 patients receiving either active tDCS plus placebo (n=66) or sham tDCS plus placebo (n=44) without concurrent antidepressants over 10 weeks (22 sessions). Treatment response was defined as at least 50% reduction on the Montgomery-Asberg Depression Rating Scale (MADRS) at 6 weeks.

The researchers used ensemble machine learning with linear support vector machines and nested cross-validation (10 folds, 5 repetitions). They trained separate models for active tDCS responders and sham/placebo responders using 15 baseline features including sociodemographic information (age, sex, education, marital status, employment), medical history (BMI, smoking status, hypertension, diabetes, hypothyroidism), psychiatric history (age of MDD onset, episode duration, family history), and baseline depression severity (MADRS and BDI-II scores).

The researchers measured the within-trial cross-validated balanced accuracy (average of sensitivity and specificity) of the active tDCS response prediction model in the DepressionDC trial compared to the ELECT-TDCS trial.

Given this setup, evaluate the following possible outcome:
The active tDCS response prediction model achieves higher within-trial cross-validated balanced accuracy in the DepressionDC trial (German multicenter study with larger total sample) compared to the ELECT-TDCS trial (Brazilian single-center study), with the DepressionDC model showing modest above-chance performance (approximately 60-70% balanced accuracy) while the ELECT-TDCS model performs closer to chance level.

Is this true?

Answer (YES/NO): NO